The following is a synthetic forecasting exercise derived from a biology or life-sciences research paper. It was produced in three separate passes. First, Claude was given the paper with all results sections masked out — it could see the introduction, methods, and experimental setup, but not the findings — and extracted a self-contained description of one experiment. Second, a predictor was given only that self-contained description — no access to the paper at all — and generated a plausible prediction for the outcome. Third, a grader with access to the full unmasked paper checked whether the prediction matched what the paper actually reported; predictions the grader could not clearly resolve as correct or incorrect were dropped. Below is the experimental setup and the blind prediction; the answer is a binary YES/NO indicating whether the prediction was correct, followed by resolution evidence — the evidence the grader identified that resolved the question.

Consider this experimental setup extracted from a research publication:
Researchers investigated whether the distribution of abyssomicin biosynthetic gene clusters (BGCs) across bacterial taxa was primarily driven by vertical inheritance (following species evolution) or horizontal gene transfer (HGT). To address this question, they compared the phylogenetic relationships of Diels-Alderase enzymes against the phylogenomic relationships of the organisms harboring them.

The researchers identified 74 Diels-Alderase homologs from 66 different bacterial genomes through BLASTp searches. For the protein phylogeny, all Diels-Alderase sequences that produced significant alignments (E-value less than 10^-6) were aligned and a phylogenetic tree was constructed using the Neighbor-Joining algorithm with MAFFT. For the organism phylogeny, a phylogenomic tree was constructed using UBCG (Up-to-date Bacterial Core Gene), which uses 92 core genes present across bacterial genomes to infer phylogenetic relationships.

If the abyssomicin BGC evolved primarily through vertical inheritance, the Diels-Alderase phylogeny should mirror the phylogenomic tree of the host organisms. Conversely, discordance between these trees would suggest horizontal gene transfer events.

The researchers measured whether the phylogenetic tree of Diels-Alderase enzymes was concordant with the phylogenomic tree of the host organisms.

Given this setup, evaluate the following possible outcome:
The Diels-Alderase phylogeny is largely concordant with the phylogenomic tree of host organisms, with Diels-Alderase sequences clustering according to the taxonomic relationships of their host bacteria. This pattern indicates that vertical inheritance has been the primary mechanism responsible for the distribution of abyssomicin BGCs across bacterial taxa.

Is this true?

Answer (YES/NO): NO